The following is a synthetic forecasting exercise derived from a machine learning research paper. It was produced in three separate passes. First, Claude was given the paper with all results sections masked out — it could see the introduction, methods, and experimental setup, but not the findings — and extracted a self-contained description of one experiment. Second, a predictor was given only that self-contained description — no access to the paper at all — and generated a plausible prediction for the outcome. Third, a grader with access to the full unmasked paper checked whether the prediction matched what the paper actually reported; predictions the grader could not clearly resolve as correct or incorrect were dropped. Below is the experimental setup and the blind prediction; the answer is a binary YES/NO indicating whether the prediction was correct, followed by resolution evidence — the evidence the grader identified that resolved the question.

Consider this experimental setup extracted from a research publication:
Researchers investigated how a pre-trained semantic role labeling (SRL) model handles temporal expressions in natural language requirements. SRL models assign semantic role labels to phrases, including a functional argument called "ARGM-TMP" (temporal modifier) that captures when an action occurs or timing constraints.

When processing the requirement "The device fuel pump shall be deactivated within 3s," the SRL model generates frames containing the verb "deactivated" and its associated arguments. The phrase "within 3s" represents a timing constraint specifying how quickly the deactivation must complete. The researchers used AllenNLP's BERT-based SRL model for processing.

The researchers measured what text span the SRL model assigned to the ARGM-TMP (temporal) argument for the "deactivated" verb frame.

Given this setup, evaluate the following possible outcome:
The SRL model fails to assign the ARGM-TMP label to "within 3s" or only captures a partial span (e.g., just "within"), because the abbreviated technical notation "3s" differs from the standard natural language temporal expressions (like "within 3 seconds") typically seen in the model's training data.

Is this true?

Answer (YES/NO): NO